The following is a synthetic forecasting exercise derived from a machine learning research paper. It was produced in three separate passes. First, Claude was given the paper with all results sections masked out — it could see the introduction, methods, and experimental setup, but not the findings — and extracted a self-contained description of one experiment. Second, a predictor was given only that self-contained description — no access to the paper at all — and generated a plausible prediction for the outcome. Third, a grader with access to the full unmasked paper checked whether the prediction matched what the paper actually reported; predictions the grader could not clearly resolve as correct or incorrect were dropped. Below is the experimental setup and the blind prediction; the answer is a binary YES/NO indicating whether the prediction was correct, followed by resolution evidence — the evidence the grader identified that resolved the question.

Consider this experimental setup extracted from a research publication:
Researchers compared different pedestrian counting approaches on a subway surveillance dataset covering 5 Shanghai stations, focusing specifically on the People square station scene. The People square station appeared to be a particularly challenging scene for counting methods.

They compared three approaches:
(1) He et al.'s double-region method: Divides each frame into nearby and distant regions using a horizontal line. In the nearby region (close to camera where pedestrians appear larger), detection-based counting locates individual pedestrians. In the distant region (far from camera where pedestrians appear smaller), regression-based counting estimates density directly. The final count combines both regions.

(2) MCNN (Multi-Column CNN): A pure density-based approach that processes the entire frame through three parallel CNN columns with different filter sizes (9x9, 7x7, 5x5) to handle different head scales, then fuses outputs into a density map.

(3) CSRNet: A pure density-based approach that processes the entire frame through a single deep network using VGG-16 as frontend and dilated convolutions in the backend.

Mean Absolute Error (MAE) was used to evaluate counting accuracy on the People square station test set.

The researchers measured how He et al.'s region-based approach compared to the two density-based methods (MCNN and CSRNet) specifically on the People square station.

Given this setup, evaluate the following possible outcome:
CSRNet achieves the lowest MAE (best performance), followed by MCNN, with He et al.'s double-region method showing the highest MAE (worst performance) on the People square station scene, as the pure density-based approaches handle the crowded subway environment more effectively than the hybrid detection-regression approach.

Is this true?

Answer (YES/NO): NO